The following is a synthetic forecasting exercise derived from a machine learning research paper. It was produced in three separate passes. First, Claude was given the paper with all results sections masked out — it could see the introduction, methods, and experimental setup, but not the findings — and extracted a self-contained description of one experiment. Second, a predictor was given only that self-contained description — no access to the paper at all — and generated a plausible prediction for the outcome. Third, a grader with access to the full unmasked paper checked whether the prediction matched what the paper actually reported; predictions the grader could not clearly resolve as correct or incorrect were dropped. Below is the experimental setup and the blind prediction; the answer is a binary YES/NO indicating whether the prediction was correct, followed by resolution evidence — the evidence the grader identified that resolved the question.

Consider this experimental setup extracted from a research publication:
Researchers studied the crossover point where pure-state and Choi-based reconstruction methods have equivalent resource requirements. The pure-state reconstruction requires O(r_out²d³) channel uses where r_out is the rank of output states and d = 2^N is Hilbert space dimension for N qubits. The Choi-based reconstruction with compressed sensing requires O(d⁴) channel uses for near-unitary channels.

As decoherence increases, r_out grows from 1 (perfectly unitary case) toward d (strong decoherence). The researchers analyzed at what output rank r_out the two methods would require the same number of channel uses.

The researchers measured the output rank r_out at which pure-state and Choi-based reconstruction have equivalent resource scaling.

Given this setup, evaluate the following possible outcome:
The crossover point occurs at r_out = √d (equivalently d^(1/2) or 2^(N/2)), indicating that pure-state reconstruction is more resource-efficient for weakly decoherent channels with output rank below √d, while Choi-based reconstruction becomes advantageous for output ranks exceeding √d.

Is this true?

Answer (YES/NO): YES